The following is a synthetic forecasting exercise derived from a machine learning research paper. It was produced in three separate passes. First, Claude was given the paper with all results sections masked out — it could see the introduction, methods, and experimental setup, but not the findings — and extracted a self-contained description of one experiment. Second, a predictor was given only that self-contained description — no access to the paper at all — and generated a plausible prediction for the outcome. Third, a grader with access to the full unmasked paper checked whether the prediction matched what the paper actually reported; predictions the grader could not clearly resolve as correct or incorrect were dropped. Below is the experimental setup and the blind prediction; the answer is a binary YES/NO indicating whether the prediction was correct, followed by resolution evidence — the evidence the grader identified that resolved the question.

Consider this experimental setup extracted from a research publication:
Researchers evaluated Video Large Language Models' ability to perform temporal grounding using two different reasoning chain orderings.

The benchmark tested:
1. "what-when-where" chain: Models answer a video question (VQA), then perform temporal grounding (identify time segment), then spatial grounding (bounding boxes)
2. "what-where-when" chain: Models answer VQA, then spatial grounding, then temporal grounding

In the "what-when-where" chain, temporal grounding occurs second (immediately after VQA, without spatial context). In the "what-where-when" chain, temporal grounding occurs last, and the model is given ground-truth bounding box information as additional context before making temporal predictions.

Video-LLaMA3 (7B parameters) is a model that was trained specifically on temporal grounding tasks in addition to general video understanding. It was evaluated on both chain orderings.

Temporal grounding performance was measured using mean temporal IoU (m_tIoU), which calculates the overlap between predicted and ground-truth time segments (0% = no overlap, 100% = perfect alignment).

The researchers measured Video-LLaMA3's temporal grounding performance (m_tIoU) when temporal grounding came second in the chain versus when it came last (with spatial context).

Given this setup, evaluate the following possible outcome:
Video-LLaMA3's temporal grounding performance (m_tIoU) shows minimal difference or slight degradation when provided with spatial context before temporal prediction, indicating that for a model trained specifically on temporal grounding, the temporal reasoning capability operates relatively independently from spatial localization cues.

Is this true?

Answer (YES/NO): YES